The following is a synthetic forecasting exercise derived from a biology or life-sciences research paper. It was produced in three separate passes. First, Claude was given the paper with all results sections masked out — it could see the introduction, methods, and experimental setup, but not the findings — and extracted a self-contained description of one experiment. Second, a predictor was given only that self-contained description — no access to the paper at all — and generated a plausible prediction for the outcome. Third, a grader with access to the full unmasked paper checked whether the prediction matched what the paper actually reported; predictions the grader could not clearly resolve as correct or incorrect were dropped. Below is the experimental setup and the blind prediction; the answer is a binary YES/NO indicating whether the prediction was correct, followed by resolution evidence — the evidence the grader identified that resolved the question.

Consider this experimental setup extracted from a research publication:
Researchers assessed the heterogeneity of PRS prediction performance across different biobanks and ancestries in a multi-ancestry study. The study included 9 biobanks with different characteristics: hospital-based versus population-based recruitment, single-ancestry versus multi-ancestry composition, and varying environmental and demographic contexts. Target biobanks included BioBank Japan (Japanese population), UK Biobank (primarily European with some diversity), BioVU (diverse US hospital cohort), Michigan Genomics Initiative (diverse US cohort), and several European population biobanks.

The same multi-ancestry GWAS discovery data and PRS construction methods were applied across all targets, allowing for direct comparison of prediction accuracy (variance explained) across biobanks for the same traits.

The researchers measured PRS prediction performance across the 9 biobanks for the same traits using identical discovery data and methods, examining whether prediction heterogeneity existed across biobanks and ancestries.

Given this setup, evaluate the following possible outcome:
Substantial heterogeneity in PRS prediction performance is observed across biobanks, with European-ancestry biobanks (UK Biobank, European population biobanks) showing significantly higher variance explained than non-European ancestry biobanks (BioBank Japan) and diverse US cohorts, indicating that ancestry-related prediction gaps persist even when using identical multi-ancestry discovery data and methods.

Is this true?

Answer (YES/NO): NO